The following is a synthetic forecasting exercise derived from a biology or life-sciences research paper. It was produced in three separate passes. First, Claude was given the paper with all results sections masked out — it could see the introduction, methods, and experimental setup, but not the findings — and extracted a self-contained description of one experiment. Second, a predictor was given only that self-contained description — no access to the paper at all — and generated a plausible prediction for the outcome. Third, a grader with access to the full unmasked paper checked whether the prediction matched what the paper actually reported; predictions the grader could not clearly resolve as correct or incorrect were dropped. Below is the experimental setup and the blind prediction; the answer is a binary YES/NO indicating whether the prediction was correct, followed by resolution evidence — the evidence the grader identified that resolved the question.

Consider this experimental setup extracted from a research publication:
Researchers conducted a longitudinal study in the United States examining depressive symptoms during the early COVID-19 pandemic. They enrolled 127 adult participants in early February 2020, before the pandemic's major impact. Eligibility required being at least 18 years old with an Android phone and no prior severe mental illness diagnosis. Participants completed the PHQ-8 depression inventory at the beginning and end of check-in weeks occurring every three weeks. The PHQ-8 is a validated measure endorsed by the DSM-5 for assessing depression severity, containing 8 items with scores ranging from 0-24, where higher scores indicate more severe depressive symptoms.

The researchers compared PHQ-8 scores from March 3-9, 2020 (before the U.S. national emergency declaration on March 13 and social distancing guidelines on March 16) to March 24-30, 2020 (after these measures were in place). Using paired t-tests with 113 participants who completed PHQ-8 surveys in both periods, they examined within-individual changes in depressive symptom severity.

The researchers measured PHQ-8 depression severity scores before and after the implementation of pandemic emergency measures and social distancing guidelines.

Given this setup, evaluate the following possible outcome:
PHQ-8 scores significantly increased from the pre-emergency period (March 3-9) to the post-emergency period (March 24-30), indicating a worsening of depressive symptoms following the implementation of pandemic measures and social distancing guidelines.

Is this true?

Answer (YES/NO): NO